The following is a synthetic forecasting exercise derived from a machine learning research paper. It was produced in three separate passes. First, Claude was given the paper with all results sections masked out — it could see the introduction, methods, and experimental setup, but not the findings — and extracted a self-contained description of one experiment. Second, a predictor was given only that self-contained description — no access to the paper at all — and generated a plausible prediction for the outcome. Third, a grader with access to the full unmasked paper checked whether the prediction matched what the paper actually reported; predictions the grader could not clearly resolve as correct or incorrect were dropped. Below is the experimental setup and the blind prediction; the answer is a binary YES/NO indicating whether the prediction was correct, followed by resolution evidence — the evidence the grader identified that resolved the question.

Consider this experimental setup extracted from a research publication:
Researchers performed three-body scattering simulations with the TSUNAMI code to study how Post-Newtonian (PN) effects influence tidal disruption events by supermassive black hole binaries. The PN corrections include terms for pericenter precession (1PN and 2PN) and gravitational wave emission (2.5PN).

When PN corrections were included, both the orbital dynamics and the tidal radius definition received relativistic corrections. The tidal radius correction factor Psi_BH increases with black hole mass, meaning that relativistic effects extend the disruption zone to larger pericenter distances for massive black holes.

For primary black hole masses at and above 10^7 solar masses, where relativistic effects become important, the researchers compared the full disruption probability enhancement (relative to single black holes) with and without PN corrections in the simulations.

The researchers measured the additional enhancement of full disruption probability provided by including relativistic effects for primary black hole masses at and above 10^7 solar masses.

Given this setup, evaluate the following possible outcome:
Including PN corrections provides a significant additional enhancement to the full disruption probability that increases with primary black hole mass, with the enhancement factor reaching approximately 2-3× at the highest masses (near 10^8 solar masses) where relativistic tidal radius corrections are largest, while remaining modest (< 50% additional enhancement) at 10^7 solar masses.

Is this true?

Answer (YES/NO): NO